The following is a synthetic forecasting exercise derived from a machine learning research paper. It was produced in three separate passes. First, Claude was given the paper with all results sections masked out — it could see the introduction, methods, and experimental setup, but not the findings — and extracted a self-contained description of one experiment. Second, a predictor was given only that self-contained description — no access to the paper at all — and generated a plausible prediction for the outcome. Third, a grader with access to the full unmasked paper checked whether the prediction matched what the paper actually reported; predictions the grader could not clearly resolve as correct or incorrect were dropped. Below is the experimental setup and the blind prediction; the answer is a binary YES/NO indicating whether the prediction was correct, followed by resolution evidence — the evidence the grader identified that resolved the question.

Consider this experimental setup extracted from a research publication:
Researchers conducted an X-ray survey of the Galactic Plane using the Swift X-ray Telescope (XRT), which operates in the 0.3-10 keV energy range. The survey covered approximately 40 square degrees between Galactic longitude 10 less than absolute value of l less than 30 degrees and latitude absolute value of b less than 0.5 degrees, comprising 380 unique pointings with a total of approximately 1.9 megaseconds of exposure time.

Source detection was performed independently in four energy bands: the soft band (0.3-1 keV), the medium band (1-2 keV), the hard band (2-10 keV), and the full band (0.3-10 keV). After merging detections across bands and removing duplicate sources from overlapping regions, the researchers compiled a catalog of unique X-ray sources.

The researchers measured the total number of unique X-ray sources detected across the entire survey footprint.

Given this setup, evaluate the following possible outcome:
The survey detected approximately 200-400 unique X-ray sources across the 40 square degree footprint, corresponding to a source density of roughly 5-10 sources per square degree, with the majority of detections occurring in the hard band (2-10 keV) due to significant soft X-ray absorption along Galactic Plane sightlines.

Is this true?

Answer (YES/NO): NO